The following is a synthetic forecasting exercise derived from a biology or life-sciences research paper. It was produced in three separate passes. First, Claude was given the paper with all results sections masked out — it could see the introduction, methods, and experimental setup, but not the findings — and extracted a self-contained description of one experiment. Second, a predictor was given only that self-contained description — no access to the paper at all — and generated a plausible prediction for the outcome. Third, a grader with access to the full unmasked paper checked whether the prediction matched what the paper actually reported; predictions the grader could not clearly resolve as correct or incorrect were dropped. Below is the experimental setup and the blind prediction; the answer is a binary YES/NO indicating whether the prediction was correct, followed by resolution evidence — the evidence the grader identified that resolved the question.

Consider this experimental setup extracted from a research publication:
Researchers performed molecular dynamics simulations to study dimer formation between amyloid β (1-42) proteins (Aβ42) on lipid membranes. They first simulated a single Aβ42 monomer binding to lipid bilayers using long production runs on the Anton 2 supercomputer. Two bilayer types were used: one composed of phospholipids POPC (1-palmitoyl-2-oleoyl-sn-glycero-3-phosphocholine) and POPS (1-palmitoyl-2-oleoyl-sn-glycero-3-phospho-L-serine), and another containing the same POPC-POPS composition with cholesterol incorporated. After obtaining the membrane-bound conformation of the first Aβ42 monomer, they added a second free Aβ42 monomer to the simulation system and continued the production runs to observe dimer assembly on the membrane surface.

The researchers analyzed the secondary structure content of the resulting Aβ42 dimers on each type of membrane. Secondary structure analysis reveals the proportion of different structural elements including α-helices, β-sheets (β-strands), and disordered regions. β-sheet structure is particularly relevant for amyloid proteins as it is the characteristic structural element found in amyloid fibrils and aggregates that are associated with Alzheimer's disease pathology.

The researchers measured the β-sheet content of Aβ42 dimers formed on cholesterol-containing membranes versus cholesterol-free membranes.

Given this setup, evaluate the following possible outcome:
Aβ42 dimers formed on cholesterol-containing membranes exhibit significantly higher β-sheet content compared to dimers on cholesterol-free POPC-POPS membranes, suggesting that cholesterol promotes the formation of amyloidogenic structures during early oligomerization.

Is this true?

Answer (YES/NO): YES